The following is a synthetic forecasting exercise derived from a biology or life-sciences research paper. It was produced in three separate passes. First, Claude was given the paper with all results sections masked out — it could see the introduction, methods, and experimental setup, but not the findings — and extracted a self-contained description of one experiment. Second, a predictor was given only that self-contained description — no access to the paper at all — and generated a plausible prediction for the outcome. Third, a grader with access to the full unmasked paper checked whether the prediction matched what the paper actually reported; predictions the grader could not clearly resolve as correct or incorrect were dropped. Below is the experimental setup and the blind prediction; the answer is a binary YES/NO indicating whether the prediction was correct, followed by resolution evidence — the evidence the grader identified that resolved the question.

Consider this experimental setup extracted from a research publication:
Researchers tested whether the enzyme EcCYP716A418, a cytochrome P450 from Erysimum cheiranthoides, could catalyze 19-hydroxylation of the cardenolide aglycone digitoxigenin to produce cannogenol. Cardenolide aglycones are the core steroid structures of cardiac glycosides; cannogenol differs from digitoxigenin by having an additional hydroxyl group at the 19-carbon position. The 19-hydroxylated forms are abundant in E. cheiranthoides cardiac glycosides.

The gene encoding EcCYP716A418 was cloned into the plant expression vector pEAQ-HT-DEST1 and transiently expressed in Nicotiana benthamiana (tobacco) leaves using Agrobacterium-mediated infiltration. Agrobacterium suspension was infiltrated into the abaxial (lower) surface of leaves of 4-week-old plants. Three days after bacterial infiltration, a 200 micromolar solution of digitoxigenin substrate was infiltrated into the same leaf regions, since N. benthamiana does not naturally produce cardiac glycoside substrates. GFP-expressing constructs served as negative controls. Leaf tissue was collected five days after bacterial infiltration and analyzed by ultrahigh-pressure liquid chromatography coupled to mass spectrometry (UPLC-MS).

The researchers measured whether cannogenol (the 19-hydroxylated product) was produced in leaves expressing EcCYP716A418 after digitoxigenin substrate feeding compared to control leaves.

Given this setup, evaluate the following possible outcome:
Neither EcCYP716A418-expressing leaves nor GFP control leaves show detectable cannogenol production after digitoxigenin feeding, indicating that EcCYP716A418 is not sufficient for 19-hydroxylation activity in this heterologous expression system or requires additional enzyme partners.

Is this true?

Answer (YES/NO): YES